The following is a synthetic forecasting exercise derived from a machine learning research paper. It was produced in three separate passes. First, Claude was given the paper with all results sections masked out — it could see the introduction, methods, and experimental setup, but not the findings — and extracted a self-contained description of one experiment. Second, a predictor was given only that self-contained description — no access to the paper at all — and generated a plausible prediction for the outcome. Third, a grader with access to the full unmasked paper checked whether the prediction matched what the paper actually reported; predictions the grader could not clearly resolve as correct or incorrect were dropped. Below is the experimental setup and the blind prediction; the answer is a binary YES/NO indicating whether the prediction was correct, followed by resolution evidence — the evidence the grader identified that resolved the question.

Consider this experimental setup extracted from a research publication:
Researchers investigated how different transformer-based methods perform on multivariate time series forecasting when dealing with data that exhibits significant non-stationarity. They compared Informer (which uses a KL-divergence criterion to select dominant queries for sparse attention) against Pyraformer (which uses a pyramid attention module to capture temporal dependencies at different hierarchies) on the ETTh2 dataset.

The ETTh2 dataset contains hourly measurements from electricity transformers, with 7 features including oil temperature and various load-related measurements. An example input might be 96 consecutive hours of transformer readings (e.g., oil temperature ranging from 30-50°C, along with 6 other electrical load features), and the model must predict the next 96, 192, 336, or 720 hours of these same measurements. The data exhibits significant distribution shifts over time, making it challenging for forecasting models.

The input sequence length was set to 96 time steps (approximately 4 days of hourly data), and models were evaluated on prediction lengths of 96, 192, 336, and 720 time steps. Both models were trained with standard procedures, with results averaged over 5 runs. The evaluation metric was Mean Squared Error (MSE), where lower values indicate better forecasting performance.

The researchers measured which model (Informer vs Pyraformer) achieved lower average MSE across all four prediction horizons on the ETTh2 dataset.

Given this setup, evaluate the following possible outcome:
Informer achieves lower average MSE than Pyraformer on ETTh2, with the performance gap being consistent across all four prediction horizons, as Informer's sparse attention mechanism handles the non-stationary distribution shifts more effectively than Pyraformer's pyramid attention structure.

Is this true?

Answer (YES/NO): NO